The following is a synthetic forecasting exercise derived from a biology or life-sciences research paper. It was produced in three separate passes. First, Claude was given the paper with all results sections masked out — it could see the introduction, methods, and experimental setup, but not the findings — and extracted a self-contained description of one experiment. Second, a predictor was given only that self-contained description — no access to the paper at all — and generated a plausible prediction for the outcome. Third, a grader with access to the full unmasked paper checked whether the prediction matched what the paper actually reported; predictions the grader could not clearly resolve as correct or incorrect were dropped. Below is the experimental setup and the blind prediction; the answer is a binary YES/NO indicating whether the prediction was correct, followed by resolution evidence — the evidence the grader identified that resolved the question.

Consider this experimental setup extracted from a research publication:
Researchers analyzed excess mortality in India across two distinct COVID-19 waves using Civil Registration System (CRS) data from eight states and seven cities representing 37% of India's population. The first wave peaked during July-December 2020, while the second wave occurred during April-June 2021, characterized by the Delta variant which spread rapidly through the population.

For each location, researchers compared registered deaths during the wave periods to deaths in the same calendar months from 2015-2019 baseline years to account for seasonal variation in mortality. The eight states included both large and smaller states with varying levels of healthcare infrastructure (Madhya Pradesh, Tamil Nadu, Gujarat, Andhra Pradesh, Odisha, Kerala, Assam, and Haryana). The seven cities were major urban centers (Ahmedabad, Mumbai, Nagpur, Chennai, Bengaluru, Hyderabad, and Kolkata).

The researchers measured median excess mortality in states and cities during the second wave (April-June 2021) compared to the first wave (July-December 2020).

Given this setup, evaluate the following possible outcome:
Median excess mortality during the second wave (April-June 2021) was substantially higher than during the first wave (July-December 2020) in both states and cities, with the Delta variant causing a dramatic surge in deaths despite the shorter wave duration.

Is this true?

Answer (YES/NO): YES